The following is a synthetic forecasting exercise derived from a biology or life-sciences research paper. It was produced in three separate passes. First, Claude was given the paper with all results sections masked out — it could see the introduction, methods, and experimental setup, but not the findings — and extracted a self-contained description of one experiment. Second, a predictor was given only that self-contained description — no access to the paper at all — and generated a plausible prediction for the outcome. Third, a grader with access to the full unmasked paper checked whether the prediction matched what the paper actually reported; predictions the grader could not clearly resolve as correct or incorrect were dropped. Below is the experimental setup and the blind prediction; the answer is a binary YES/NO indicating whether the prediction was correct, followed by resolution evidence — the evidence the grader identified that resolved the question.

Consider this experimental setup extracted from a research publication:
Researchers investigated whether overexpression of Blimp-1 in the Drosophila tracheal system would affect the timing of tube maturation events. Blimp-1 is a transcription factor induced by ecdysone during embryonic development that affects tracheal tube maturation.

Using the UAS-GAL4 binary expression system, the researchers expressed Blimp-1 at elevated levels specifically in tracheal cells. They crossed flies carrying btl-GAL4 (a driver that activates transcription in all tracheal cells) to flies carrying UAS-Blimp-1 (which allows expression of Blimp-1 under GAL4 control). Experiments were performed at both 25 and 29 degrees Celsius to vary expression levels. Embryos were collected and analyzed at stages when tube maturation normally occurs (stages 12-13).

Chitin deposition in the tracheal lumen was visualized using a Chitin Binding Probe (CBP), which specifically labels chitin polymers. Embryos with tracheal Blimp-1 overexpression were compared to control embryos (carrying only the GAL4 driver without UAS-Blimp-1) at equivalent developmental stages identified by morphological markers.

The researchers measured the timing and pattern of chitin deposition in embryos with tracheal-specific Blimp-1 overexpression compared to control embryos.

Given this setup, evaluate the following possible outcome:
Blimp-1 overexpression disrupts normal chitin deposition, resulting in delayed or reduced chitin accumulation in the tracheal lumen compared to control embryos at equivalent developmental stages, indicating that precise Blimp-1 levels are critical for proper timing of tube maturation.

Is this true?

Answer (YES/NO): YES